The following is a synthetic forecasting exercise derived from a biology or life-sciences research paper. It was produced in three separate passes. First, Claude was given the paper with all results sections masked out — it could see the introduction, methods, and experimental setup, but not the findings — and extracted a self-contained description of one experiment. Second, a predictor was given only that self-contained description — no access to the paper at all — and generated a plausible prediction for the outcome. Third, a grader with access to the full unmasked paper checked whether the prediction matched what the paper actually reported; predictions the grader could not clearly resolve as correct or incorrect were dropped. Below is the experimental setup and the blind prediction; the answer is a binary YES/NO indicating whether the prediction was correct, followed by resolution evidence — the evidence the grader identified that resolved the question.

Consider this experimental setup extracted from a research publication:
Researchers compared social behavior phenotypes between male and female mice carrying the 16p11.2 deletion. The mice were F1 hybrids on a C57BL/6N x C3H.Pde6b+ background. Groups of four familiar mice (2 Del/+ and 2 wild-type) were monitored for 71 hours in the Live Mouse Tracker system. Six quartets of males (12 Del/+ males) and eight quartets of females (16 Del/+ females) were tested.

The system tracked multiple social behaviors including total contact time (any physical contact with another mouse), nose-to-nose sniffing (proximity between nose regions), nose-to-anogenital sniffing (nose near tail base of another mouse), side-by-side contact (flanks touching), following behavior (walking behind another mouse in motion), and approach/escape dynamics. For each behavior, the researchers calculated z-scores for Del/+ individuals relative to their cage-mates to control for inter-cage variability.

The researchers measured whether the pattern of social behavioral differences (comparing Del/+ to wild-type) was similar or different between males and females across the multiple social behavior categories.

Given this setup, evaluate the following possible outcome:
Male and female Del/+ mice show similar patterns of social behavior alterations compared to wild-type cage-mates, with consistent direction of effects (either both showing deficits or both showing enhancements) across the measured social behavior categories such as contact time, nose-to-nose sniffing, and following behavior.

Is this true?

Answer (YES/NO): YES